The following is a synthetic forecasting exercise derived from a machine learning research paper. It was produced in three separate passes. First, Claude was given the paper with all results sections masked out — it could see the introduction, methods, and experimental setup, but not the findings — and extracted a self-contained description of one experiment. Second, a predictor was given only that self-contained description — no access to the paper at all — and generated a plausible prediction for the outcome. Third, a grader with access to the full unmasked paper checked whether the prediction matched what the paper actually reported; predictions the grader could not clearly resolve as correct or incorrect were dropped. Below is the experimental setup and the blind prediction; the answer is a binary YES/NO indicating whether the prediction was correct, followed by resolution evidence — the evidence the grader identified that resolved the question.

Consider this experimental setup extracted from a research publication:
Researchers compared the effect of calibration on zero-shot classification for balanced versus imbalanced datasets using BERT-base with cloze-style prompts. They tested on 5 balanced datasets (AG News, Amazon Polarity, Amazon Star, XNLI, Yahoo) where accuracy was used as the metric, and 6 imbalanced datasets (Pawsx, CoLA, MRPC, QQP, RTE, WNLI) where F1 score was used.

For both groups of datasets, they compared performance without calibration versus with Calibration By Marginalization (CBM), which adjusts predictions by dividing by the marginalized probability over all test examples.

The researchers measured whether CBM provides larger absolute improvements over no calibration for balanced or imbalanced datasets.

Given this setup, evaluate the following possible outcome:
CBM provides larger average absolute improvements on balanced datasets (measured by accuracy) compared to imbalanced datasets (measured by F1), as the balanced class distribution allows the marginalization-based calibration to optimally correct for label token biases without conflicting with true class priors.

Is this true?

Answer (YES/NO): NO